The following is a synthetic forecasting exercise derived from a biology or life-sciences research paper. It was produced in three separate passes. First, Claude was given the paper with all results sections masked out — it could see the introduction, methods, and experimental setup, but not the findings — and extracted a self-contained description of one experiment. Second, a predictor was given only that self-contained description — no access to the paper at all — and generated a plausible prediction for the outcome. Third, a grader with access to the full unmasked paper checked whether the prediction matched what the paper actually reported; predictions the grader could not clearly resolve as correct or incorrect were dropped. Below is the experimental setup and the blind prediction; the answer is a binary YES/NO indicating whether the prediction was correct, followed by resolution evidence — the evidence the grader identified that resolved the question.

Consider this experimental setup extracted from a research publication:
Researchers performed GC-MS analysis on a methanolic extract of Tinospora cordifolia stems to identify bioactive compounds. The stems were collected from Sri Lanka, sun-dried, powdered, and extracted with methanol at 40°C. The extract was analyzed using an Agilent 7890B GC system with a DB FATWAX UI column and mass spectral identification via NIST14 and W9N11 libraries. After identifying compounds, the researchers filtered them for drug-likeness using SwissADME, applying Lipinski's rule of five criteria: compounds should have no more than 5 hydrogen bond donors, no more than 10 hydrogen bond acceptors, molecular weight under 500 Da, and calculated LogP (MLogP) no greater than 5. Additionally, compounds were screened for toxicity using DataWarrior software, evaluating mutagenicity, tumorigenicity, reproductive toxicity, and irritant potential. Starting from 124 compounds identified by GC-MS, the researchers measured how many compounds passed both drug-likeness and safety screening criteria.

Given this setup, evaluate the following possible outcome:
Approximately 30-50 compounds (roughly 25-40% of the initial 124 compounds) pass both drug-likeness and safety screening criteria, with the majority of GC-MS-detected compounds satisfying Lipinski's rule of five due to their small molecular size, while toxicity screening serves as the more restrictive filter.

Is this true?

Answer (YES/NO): NO